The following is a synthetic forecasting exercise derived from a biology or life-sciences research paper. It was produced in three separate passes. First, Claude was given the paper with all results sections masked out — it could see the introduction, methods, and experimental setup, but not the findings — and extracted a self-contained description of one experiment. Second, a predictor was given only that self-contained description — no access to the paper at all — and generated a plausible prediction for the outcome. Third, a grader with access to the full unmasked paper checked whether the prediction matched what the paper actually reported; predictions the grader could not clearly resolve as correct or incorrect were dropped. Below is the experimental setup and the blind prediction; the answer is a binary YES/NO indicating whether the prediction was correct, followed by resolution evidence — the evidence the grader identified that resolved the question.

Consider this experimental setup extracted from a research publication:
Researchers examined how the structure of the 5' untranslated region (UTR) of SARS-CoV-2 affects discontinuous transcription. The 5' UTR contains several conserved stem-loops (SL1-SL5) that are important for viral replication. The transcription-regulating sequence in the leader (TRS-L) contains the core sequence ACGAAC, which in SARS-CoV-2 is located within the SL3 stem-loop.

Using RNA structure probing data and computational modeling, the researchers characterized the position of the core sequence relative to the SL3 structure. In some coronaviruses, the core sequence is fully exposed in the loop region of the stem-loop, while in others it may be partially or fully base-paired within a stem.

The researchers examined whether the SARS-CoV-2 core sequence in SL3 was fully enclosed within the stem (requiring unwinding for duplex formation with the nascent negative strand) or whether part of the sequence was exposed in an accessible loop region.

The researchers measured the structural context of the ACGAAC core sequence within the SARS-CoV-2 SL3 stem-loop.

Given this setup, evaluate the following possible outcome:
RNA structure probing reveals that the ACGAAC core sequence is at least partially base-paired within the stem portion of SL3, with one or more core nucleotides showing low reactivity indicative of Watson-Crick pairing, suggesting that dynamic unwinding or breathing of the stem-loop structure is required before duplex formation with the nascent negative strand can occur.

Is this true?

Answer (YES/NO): YES